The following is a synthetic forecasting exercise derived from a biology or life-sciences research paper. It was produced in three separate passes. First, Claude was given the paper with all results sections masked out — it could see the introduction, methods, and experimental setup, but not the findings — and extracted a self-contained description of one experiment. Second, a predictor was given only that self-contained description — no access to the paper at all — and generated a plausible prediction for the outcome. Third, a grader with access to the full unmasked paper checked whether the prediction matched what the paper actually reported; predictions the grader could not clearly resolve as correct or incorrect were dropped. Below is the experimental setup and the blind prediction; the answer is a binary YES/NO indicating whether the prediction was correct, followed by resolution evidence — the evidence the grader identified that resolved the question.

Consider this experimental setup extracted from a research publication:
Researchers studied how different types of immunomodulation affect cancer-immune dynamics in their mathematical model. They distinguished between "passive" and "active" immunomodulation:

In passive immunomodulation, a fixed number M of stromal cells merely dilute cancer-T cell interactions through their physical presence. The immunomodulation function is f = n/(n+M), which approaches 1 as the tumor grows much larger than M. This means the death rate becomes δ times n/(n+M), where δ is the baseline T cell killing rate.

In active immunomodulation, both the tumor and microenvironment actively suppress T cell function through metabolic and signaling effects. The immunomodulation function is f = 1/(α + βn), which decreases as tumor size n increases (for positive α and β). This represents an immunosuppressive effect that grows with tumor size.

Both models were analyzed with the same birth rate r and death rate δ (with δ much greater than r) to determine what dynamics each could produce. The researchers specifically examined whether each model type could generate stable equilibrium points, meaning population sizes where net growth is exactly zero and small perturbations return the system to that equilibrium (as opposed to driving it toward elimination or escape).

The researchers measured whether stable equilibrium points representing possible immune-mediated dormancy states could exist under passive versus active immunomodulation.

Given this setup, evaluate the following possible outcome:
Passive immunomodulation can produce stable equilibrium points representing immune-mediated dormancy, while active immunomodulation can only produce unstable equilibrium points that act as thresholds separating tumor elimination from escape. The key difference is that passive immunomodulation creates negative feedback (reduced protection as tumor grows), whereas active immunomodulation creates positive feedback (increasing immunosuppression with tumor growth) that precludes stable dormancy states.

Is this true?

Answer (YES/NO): NO